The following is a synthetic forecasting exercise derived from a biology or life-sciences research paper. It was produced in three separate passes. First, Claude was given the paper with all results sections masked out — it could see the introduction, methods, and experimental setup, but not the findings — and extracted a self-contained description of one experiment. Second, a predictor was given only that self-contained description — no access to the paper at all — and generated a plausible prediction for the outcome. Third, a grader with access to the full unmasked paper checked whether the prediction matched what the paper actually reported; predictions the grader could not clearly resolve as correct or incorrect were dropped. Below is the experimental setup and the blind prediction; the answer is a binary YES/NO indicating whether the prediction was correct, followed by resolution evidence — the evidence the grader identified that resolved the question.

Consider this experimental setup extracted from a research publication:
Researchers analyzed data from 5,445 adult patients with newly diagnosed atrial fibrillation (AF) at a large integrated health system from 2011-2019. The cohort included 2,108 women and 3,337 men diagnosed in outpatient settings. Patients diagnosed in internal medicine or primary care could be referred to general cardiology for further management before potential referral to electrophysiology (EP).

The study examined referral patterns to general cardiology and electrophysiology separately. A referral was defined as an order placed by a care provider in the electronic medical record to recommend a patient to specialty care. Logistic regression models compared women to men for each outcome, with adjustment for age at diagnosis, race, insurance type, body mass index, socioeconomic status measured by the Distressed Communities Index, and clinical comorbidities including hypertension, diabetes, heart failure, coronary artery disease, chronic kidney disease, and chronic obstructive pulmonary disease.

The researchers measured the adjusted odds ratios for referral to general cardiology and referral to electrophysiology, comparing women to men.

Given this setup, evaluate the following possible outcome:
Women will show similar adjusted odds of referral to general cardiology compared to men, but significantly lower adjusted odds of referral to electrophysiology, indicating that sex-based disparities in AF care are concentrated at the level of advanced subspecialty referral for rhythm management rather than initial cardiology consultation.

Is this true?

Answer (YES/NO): NO